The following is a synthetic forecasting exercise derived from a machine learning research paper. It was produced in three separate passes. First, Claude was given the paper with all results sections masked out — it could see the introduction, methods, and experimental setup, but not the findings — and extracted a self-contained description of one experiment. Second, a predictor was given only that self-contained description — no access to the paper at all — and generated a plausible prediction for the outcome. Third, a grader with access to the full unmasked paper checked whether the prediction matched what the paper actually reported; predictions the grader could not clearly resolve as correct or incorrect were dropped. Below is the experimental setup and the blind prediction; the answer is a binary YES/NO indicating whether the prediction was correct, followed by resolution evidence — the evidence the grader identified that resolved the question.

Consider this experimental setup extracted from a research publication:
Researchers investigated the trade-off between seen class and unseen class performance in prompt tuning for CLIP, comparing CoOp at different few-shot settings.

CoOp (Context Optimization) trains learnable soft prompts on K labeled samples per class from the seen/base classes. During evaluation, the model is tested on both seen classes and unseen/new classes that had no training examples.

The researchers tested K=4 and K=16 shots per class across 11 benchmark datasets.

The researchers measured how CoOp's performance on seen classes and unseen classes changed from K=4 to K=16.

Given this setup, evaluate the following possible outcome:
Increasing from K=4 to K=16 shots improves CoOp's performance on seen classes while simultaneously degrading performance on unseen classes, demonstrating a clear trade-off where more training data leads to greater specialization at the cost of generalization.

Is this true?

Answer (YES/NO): YES